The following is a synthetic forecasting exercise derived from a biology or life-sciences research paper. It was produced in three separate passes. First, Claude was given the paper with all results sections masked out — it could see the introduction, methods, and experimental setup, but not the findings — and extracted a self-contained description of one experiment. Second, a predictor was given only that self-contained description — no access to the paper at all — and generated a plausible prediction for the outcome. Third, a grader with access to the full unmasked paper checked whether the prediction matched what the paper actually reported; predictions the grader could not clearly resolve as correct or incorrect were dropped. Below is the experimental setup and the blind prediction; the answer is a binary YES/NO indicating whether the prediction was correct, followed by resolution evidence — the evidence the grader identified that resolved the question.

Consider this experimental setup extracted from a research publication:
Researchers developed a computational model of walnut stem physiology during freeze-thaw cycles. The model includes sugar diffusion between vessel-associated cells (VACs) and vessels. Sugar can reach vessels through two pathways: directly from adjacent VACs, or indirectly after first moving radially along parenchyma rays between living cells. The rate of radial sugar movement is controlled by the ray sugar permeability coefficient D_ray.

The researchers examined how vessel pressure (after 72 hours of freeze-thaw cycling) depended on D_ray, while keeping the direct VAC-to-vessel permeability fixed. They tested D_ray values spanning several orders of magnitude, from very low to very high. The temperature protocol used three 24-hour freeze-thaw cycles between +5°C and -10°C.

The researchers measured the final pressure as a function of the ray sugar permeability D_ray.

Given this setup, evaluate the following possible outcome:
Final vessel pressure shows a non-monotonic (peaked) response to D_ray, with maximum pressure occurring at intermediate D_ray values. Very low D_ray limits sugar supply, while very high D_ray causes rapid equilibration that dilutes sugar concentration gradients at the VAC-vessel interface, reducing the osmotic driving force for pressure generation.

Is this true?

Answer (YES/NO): NO